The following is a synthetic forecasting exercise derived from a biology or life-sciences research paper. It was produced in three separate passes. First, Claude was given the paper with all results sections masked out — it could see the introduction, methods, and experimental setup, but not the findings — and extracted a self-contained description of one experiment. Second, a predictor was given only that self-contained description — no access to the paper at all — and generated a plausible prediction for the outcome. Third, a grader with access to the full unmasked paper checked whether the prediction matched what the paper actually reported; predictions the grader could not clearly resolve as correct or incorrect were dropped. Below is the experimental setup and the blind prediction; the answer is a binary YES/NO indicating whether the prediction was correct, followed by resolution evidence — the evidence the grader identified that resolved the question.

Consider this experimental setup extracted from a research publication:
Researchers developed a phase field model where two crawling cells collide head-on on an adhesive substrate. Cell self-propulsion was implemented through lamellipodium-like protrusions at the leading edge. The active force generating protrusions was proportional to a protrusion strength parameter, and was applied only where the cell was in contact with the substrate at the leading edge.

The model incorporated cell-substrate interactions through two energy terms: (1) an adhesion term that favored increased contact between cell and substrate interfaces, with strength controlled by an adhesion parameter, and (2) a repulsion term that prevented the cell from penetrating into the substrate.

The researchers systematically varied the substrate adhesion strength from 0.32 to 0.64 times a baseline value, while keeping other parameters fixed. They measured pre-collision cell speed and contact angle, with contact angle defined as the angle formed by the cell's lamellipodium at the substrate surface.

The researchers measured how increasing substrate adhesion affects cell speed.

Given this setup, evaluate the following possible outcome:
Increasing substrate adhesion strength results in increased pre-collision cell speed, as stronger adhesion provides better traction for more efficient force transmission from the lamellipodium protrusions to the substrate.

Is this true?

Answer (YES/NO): YES